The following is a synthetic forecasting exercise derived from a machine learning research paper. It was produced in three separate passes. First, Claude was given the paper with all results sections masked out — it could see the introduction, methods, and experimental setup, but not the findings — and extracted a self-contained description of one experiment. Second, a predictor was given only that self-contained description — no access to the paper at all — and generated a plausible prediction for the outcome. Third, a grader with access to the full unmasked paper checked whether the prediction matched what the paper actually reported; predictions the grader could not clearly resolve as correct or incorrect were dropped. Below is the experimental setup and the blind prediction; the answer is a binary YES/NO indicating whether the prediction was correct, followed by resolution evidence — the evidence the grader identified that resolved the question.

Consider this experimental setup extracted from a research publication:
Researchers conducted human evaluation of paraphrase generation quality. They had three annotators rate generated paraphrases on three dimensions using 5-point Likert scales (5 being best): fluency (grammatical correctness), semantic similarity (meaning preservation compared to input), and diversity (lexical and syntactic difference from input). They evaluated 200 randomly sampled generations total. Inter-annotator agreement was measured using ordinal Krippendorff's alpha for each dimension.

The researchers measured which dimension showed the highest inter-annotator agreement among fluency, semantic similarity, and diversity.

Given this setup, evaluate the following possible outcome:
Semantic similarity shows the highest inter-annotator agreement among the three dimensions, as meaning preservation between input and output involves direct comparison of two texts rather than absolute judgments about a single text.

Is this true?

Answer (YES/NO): NO